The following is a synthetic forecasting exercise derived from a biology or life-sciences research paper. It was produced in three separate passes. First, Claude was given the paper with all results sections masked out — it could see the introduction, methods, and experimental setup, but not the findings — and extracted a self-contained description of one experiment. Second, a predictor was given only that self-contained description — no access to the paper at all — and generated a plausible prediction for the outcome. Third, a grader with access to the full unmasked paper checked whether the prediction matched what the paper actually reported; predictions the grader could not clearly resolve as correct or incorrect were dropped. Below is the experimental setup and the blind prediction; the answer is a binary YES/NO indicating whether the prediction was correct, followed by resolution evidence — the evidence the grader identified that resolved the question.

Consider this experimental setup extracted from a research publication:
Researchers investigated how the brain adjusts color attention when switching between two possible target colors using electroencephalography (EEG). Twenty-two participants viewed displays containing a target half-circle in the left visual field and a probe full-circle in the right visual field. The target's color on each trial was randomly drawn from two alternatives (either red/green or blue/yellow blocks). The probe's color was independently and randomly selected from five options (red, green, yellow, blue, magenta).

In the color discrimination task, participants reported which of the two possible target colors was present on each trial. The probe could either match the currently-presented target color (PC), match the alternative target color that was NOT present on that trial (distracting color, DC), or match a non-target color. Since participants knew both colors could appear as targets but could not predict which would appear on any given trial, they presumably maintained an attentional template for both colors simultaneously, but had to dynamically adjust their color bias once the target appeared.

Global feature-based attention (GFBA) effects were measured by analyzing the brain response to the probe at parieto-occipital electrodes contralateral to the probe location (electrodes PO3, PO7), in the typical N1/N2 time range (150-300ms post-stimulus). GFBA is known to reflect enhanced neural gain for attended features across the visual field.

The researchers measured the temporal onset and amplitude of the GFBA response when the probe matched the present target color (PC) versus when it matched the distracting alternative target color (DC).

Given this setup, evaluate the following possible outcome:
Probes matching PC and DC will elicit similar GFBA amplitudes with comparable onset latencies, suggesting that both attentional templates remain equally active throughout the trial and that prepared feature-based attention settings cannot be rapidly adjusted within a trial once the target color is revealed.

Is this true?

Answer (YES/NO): NO